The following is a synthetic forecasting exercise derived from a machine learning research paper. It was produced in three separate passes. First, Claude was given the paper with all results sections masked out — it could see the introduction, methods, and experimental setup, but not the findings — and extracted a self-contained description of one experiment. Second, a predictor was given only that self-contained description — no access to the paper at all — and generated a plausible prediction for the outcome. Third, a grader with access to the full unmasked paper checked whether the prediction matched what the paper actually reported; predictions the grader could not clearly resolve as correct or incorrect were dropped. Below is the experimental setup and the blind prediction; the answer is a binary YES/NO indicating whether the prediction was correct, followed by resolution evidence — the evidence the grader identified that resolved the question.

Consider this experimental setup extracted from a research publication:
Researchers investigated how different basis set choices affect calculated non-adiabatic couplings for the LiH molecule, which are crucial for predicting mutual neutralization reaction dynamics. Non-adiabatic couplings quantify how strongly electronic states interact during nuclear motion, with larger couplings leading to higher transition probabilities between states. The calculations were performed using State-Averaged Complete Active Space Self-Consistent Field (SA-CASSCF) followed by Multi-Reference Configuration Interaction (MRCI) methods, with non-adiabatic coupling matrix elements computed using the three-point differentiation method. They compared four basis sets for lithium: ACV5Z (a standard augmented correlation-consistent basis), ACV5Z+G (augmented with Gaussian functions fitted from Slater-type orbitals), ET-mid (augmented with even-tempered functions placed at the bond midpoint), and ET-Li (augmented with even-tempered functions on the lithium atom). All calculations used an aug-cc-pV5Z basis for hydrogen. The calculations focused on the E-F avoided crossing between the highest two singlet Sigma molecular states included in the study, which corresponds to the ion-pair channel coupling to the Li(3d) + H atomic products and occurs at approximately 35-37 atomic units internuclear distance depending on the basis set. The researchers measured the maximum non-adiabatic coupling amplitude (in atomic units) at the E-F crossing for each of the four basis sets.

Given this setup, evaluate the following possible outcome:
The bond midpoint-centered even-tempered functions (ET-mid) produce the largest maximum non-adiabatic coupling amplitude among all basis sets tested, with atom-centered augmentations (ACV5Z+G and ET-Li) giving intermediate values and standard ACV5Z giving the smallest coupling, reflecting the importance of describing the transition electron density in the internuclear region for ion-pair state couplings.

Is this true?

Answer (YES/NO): NO